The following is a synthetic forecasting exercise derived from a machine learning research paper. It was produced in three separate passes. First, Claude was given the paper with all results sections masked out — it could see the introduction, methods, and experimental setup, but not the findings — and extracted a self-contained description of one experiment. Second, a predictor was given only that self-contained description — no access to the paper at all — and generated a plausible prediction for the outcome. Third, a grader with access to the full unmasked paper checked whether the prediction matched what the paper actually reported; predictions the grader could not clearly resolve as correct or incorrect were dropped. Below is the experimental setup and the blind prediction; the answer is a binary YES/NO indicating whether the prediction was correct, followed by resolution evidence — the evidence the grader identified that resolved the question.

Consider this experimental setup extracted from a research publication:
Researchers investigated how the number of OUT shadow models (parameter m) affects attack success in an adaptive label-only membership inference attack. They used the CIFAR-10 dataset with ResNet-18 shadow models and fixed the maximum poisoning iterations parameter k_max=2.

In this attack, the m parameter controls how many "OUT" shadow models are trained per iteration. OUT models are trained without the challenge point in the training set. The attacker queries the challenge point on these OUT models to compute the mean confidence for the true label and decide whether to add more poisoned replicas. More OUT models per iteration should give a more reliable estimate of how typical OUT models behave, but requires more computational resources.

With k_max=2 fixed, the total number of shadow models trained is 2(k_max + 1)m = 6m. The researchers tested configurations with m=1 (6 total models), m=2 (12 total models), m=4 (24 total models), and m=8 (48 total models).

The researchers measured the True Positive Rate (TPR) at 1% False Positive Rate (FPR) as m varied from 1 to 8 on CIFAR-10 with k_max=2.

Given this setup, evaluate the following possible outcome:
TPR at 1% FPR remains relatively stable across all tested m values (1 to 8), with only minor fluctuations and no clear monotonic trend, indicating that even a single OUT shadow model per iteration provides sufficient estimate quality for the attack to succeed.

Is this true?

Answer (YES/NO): NO